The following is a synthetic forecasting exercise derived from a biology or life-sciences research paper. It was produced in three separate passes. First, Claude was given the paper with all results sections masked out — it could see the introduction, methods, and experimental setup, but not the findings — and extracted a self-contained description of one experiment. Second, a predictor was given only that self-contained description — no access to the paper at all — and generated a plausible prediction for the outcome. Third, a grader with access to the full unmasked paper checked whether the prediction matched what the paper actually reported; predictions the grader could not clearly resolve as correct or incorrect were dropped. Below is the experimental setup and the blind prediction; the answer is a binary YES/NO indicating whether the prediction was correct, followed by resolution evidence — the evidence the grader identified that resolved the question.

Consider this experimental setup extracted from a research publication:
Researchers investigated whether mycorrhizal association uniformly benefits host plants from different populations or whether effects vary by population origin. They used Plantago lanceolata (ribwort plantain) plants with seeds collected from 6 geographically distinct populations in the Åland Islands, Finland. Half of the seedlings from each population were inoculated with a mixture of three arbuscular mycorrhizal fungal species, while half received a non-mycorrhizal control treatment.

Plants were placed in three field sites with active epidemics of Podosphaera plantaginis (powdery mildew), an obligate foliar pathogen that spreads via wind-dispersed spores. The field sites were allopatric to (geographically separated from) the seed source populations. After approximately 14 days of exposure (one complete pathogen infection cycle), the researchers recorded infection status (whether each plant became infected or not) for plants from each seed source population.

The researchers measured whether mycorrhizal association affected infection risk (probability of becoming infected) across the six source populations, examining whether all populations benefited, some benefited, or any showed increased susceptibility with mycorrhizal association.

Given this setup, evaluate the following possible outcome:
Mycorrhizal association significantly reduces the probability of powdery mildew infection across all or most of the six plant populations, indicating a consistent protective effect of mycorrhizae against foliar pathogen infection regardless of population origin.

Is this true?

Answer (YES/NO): NO